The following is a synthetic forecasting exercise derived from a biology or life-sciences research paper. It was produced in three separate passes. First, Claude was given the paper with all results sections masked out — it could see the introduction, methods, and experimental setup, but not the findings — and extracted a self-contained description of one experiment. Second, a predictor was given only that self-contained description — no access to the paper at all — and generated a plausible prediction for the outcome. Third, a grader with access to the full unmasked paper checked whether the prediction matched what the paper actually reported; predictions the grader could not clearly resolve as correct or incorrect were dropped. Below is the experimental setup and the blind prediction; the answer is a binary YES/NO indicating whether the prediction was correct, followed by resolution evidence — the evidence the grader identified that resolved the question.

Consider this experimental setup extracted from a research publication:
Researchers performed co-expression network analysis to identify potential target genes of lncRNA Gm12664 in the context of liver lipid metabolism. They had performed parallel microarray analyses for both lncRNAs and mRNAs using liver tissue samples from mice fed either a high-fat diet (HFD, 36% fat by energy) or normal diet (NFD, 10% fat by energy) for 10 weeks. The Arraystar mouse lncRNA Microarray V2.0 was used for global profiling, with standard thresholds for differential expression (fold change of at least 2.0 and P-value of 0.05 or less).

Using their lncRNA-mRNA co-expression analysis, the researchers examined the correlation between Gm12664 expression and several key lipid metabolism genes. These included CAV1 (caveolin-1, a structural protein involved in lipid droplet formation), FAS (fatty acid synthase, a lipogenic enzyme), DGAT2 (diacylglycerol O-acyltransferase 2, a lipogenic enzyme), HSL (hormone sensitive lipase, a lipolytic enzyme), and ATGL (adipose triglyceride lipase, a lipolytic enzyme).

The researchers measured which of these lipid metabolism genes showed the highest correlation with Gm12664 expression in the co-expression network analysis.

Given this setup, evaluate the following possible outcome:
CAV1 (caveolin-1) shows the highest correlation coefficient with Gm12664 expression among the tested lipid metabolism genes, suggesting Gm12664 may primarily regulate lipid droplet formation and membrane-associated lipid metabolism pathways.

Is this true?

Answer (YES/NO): YES